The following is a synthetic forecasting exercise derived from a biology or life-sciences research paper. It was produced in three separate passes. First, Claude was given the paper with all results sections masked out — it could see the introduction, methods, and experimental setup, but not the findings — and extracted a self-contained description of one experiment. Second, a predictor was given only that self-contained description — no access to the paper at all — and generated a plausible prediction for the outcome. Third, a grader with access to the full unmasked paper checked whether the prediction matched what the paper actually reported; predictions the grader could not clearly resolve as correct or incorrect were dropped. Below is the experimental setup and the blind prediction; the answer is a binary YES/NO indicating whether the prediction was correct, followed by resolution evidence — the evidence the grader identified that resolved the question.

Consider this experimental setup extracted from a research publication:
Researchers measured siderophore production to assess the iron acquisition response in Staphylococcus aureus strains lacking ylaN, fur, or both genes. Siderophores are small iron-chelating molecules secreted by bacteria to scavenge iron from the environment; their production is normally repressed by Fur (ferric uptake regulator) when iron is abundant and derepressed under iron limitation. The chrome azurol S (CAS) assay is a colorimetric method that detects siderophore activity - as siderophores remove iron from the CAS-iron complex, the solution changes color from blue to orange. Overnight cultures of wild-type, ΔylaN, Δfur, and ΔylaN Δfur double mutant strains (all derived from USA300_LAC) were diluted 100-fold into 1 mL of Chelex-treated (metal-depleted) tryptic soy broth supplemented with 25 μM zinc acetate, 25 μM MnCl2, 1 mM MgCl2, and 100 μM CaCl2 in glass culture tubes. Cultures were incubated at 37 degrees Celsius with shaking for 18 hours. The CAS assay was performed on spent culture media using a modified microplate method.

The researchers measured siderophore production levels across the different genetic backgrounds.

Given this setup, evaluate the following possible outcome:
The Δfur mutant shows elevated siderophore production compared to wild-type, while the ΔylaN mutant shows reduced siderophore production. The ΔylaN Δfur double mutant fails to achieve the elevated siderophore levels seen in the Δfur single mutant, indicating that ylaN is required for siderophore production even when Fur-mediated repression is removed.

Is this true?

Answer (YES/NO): NO